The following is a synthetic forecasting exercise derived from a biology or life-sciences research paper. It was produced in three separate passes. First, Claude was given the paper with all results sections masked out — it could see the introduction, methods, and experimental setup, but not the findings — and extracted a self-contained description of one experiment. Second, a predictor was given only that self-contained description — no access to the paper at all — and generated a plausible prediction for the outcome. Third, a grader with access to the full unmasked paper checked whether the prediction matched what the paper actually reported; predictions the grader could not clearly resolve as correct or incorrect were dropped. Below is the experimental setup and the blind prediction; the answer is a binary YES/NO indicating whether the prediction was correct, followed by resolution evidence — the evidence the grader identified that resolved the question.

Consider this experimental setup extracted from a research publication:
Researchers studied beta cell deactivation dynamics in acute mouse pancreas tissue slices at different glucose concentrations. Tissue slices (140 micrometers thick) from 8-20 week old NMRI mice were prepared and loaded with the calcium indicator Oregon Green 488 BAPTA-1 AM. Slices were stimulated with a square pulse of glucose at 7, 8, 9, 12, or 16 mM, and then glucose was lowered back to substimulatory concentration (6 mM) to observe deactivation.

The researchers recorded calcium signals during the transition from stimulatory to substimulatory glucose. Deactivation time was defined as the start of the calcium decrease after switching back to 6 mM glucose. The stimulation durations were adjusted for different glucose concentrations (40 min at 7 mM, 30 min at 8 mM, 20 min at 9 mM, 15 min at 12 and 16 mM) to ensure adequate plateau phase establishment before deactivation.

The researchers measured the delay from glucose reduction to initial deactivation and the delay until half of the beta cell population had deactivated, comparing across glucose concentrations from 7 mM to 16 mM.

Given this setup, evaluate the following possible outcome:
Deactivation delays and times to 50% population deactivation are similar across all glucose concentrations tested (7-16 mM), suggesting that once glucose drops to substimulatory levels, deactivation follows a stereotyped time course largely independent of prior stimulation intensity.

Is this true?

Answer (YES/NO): NO